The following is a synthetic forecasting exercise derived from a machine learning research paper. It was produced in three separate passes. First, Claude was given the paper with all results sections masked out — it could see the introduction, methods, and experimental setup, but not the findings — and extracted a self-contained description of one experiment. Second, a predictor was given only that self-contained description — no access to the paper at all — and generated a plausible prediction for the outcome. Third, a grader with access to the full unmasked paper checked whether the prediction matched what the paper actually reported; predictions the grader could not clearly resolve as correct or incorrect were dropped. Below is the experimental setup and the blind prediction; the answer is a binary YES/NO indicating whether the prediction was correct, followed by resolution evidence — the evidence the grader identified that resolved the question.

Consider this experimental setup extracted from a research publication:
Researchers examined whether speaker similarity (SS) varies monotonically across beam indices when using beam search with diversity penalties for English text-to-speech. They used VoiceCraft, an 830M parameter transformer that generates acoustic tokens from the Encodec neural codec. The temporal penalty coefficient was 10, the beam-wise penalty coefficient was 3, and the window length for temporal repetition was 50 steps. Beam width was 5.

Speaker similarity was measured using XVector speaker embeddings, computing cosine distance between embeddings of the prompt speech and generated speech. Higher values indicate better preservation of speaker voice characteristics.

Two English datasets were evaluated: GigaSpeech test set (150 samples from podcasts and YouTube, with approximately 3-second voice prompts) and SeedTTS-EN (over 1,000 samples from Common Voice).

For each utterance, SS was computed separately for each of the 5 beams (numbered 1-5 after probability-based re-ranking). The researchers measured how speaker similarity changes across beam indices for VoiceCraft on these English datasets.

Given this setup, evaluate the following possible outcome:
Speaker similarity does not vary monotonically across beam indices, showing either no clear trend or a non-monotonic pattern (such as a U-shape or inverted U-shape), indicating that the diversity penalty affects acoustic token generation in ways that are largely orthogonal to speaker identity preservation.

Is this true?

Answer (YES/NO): YES